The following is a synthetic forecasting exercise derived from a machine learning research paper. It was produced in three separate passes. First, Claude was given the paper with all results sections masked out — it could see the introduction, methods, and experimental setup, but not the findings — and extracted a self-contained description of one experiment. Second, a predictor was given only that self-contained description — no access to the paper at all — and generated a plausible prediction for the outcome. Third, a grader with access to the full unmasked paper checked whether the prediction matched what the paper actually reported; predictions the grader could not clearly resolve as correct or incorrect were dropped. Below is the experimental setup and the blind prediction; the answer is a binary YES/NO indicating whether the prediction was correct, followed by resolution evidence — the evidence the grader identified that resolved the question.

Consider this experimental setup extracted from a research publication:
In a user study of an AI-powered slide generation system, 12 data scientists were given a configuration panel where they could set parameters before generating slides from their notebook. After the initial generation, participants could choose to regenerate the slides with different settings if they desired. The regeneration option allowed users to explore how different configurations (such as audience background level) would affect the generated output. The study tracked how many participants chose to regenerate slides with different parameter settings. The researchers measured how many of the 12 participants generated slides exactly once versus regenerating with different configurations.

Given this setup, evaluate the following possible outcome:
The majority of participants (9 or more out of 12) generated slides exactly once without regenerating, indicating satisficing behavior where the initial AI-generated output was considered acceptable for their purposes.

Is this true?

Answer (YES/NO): YES